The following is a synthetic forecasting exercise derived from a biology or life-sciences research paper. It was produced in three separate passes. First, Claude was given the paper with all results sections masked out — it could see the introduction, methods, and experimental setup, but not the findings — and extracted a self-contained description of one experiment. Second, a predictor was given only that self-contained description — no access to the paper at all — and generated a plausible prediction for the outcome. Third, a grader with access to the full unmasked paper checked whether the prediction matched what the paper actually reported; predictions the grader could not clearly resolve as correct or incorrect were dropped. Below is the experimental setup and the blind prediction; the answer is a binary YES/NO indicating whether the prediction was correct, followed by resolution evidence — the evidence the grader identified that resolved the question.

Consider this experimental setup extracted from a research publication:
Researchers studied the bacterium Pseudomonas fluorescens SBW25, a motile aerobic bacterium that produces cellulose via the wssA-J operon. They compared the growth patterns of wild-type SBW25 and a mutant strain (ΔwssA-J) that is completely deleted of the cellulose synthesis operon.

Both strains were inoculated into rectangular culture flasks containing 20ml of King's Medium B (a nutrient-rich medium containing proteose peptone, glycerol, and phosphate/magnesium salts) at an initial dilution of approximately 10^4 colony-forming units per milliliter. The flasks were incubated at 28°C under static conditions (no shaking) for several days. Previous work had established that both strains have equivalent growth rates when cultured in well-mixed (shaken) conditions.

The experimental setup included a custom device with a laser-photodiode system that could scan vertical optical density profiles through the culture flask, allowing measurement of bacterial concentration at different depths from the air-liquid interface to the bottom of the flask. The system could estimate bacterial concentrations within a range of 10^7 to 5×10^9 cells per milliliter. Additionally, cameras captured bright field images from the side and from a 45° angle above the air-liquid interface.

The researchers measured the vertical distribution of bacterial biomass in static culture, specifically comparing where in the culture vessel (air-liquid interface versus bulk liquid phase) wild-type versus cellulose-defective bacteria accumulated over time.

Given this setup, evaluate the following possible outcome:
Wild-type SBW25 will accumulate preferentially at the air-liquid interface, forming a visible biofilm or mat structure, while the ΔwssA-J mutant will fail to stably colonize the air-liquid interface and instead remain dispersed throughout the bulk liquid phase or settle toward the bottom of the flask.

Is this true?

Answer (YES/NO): YES